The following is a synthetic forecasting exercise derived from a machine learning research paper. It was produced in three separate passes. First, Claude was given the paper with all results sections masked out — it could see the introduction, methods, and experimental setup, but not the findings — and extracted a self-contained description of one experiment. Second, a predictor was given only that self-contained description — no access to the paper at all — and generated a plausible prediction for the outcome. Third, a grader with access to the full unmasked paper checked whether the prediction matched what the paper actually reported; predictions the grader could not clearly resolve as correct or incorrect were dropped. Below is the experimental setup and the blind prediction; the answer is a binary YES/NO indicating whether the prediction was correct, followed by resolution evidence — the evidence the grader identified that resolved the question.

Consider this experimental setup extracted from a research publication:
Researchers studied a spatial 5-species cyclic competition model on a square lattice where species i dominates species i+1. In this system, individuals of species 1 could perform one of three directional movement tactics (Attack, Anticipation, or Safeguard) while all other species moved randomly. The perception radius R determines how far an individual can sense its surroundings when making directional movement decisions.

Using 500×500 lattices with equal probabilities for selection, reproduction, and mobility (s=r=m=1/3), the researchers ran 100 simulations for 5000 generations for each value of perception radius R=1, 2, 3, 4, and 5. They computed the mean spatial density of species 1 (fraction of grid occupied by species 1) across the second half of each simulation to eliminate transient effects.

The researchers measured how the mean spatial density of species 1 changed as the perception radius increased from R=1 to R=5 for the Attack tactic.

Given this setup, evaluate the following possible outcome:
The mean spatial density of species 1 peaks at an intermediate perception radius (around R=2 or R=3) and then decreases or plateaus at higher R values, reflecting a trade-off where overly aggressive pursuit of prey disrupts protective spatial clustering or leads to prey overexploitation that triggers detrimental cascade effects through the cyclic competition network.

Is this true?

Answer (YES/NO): NO